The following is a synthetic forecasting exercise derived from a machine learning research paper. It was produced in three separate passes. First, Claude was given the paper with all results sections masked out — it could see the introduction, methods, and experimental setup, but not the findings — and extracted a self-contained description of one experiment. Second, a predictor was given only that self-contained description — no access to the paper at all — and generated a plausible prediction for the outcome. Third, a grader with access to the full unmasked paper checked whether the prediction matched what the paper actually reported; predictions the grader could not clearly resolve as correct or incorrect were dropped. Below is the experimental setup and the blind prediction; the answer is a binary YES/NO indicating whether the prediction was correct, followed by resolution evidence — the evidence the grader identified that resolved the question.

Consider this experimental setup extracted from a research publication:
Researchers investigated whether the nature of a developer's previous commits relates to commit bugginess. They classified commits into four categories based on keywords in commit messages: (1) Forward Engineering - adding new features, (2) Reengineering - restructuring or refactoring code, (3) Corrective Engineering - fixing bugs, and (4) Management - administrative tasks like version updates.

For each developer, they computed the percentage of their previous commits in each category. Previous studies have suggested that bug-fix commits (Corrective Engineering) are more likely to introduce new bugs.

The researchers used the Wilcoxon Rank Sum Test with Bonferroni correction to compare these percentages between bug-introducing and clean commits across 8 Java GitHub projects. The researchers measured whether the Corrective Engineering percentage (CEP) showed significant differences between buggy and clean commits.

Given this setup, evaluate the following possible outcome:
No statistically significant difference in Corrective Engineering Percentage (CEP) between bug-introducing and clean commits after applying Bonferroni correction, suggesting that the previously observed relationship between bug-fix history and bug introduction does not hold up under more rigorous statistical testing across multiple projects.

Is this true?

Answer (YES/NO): NO